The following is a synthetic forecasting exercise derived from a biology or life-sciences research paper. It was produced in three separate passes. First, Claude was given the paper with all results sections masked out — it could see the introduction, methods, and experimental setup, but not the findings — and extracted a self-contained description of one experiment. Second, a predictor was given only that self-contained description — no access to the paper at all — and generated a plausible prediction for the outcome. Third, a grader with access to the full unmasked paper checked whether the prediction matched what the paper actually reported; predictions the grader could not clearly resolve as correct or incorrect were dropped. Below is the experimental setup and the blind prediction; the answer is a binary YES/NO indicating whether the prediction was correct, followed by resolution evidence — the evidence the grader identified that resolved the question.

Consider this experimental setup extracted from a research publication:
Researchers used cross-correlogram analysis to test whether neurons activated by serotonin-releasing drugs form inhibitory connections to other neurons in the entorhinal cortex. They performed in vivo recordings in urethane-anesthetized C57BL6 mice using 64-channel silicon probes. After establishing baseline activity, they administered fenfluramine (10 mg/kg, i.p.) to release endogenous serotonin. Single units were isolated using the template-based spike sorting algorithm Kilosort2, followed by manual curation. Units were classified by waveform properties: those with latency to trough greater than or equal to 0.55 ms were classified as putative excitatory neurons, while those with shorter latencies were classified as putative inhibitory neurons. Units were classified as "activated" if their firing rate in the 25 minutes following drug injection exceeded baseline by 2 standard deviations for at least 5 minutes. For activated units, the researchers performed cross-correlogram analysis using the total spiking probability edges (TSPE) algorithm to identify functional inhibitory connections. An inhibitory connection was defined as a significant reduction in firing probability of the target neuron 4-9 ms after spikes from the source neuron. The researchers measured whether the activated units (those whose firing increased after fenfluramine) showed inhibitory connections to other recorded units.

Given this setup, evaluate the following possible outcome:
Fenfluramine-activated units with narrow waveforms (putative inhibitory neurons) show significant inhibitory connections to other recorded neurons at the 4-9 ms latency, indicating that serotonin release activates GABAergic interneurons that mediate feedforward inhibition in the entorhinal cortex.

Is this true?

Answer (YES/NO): NO